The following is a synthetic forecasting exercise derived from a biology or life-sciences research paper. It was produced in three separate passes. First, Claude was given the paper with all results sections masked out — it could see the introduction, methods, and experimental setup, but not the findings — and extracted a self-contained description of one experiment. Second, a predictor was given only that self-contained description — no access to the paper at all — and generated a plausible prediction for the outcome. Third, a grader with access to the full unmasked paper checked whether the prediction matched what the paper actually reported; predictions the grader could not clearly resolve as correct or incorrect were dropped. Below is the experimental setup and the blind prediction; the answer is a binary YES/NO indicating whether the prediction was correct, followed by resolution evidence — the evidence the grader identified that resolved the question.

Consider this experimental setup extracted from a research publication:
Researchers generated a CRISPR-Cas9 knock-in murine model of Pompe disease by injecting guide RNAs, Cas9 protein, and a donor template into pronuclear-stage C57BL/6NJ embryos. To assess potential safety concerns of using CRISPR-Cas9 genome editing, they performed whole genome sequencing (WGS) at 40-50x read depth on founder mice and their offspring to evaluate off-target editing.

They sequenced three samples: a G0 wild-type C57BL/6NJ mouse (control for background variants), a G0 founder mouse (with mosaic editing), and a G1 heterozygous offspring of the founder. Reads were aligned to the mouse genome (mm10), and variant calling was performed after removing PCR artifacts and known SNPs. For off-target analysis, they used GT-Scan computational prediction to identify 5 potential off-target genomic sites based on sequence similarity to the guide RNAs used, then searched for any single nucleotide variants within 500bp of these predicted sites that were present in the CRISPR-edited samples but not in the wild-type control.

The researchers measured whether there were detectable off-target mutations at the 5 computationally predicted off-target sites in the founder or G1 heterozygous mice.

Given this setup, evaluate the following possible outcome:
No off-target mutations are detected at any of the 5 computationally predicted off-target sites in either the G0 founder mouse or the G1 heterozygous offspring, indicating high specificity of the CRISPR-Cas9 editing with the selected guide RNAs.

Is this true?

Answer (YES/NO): YES